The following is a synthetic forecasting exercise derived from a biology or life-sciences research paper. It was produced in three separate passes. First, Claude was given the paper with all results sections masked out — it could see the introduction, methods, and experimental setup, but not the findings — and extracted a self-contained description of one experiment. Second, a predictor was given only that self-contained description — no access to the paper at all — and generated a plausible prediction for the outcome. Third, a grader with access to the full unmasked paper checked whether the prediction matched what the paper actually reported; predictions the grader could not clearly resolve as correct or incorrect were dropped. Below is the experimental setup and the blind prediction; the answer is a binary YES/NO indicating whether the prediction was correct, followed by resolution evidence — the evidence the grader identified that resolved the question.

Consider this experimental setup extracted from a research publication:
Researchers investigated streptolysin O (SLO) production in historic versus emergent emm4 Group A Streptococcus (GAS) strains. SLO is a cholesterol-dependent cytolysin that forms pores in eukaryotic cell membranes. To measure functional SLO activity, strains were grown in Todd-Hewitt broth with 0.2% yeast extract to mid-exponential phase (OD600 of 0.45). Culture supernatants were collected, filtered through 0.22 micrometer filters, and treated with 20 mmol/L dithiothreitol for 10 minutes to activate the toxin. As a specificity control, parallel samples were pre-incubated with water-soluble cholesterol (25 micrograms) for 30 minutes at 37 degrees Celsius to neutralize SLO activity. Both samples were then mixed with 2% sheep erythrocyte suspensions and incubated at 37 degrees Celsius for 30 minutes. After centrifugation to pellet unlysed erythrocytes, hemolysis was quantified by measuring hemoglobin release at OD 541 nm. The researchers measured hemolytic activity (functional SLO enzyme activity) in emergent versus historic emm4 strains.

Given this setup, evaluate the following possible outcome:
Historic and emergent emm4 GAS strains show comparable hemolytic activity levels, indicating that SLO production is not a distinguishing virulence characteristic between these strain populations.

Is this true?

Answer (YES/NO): NO